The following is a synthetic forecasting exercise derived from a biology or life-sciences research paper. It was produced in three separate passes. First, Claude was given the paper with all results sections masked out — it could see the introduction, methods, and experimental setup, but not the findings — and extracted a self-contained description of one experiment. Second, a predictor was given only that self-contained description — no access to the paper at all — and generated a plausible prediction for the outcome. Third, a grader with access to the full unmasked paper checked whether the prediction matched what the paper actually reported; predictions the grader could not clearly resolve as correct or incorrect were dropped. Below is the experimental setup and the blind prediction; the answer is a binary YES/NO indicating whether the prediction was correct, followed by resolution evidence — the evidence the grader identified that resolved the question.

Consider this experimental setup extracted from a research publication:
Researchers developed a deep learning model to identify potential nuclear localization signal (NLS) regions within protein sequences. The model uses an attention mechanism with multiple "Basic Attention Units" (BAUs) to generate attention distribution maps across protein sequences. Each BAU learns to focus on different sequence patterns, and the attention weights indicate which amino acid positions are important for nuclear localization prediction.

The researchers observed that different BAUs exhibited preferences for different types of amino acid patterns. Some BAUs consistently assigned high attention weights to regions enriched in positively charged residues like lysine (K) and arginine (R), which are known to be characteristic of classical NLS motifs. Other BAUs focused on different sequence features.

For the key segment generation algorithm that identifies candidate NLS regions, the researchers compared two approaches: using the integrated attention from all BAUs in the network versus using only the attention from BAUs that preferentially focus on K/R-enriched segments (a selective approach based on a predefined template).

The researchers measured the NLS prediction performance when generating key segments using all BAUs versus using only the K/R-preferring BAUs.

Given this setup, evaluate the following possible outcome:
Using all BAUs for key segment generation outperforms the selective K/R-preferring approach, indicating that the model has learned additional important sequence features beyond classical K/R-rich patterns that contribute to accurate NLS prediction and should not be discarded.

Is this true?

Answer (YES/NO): NO